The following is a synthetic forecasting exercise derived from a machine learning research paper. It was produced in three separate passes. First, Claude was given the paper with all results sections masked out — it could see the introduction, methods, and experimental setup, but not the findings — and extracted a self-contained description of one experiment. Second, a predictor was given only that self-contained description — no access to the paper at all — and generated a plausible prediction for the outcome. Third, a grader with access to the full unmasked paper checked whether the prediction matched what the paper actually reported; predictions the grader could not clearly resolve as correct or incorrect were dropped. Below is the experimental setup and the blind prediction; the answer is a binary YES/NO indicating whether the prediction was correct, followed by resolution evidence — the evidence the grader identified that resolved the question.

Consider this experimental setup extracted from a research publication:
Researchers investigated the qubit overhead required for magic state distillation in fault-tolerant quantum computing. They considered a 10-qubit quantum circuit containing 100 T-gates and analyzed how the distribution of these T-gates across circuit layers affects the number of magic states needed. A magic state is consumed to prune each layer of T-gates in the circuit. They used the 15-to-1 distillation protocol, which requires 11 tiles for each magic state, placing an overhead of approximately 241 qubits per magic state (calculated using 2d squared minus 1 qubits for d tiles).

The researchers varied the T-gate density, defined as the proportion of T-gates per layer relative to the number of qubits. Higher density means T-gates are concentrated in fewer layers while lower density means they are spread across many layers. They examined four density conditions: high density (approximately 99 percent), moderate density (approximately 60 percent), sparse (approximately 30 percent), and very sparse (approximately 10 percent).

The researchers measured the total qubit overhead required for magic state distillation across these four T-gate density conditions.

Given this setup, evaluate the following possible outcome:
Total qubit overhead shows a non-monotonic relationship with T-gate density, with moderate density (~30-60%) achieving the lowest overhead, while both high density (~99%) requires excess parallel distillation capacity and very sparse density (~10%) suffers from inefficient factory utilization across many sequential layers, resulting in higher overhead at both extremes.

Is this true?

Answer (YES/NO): NO